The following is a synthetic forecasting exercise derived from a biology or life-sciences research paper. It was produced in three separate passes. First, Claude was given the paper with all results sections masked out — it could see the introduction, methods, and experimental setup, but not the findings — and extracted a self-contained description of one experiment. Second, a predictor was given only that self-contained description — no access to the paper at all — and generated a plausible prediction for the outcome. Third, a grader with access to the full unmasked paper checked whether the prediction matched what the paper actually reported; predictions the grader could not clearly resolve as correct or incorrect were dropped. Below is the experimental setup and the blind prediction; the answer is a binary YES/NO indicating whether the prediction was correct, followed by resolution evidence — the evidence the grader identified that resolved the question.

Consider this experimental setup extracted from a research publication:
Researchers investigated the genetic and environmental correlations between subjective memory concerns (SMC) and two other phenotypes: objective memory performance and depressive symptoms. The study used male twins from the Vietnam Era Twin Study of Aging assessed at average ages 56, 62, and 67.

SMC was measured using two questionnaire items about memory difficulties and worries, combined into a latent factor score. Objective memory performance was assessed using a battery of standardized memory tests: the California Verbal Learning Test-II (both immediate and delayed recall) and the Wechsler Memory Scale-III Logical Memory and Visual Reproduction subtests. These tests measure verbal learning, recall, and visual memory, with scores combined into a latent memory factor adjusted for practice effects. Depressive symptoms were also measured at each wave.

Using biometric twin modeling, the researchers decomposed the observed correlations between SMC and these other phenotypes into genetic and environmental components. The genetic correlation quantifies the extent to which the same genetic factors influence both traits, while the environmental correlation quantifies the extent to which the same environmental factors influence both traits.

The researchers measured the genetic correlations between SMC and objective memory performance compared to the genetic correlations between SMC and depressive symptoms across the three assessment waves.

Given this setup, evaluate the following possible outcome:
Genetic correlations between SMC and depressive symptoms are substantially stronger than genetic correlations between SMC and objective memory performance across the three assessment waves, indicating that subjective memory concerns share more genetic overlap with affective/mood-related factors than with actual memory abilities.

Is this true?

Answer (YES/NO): YES